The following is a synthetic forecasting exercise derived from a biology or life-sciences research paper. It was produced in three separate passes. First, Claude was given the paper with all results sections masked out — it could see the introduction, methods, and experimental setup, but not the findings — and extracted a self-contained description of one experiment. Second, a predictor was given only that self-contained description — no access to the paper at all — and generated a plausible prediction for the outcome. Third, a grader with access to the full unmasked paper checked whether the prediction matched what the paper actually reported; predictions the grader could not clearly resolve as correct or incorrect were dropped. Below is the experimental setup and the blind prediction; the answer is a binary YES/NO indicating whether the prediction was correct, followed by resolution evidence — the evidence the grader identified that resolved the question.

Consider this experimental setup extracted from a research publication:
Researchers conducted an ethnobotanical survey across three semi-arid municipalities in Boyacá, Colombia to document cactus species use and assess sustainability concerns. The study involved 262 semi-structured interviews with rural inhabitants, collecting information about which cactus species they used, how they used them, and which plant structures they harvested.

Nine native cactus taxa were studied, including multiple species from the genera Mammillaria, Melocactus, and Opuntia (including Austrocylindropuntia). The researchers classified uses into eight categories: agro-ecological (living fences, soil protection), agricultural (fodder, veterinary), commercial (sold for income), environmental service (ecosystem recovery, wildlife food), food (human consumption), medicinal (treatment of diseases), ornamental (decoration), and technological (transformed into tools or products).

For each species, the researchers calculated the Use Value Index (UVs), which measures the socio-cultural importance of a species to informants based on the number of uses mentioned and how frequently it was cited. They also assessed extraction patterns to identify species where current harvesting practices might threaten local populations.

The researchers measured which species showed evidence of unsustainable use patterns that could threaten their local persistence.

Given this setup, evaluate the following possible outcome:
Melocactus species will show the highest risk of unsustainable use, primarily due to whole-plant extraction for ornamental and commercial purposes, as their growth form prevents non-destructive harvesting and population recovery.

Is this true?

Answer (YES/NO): NO